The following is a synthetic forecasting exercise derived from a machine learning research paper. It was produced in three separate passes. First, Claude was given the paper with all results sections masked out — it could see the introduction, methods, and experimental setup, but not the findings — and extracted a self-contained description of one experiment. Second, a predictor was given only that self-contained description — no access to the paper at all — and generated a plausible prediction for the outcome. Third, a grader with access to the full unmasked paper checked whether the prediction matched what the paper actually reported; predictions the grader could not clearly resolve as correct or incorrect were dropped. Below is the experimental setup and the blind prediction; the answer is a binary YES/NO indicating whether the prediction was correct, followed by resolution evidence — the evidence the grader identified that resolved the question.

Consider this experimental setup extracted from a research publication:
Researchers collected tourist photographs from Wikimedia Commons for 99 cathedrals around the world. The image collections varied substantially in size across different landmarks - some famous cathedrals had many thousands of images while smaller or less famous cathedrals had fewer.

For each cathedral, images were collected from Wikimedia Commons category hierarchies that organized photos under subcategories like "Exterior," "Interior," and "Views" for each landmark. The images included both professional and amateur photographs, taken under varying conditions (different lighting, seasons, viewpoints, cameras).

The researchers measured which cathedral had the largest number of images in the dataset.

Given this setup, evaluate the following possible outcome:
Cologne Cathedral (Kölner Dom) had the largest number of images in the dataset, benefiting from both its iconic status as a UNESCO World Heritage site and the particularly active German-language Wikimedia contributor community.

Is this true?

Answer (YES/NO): NO